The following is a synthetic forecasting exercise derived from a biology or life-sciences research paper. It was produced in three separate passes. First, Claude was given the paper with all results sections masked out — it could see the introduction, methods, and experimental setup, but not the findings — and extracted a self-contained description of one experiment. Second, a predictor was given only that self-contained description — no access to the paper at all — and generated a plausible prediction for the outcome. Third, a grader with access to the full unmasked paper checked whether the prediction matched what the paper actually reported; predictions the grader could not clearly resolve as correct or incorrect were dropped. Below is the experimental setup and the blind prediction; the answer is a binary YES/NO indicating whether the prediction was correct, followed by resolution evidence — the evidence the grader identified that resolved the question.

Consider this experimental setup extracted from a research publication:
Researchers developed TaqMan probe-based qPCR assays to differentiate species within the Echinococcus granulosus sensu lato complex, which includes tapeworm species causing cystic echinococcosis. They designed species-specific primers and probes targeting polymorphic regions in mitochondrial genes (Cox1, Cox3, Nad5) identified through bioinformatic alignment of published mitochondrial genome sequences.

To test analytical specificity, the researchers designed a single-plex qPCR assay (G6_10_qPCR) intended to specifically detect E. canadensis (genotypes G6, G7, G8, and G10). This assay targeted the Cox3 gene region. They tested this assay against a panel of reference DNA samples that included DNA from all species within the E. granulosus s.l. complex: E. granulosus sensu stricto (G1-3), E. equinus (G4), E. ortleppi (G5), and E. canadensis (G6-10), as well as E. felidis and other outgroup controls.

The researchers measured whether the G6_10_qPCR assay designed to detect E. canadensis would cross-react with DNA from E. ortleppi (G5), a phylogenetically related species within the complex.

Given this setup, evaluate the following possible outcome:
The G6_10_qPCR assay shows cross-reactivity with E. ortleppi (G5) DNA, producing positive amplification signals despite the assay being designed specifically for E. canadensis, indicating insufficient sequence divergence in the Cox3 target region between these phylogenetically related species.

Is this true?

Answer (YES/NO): YES